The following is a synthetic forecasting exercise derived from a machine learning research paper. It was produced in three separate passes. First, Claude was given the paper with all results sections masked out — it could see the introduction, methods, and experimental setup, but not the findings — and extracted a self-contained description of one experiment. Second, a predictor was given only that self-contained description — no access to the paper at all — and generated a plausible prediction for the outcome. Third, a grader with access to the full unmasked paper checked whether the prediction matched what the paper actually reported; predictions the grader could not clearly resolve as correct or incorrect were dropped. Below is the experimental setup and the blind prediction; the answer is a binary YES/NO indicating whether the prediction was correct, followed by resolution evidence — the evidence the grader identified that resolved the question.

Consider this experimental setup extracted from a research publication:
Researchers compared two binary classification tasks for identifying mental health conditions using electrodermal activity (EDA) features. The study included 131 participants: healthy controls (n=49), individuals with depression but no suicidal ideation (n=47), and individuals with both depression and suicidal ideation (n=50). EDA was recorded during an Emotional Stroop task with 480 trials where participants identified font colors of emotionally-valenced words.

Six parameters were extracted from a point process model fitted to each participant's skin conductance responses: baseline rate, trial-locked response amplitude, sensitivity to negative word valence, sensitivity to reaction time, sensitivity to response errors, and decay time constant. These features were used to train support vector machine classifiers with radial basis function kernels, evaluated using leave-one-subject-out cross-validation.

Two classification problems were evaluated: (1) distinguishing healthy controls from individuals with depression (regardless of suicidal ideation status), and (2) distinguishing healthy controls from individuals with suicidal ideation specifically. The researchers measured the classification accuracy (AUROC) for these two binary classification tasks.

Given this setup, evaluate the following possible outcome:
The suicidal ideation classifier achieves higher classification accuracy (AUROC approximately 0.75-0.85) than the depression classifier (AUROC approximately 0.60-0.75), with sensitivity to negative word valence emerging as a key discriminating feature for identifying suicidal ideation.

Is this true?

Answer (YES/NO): NO